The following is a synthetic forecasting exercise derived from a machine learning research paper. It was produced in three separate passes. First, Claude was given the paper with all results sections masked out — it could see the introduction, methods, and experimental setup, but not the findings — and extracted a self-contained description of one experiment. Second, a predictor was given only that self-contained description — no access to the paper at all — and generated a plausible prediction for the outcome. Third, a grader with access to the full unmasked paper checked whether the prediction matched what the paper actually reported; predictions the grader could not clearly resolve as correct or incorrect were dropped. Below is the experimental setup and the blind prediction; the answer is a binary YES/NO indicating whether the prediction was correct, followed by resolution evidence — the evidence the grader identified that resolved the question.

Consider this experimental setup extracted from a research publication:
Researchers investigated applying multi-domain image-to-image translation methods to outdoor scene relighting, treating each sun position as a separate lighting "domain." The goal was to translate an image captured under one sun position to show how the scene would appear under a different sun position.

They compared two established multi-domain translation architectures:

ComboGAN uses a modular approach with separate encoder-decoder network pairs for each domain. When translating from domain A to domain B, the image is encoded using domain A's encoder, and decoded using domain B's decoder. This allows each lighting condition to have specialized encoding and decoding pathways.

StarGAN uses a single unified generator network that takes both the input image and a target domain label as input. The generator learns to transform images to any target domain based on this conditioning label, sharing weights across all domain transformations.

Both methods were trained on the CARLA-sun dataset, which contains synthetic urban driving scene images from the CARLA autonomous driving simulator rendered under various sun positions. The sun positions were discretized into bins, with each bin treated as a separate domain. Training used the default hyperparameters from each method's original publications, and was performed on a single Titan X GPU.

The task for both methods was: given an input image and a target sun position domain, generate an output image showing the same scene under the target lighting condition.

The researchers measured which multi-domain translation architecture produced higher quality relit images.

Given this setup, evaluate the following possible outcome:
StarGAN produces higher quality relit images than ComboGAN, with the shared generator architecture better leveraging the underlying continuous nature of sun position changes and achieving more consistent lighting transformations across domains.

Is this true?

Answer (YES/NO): NO